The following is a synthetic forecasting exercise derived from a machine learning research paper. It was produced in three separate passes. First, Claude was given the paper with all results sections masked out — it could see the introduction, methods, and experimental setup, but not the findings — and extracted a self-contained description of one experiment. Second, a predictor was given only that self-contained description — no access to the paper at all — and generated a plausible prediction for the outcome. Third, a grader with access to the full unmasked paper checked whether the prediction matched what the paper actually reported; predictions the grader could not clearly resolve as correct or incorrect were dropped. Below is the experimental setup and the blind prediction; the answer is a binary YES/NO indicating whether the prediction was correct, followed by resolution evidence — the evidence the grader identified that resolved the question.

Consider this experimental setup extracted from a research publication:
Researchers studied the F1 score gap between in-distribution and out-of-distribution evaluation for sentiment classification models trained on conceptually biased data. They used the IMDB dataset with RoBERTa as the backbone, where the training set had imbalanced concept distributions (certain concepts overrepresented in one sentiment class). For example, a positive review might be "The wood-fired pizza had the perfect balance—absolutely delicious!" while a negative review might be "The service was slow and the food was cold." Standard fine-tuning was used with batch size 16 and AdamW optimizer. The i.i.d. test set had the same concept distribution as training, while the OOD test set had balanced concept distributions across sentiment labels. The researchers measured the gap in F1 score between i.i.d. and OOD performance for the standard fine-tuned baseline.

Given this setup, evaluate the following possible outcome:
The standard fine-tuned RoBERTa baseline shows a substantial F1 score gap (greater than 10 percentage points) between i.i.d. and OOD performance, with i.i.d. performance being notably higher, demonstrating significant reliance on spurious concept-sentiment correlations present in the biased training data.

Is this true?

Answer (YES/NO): YES